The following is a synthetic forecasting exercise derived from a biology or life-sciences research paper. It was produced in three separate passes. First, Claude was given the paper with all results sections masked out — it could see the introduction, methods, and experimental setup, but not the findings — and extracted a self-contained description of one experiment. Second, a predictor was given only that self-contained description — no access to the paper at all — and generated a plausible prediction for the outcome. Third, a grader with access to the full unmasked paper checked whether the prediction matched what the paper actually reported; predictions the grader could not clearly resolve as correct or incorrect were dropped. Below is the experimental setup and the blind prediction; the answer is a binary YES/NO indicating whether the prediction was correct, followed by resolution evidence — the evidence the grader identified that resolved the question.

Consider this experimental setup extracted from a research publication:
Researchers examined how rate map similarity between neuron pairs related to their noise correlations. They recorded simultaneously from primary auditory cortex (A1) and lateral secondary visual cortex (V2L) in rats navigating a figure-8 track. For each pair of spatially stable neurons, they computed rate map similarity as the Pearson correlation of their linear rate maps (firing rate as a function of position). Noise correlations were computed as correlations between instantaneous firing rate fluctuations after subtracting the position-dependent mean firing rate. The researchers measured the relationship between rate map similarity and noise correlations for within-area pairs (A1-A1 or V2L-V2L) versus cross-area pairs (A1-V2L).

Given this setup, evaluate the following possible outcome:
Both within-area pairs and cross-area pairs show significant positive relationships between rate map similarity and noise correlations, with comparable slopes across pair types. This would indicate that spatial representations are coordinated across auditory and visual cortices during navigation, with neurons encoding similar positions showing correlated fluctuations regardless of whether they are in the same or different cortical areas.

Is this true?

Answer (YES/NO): NO